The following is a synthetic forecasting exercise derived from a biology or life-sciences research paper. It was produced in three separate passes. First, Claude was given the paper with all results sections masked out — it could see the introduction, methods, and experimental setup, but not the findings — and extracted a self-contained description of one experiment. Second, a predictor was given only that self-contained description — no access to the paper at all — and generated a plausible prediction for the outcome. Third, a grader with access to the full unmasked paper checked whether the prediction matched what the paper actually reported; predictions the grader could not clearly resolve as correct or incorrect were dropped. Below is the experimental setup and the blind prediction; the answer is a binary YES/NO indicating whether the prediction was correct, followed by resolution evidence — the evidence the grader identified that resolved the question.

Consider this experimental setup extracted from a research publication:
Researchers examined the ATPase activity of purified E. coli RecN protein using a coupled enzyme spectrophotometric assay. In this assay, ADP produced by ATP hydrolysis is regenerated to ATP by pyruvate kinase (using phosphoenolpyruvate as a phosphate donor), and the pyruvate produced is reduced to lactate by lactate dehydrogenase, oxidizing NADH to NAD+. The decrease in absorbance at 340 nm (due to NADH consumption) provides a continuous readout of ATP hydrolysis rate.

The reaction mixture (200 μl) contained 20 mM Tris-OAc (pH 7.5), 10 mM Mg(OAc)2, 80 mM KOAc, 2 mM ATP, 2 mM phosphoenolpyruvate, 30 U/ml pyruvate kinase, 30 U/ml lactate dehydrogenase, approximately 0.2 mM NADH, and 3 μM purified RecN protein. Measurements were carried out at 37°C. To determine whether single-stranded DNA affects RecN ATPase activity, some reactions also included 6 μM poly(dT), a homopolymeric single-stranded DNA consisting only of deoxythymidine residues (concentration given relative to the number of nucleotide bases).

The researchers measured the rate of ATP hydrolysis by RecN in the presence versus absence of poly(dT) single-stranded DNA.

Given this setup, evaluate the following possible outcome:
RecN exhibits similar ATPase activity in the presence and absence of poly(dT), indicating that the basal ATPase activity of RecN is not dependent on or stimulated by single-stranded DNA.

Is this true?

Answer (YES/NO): NO